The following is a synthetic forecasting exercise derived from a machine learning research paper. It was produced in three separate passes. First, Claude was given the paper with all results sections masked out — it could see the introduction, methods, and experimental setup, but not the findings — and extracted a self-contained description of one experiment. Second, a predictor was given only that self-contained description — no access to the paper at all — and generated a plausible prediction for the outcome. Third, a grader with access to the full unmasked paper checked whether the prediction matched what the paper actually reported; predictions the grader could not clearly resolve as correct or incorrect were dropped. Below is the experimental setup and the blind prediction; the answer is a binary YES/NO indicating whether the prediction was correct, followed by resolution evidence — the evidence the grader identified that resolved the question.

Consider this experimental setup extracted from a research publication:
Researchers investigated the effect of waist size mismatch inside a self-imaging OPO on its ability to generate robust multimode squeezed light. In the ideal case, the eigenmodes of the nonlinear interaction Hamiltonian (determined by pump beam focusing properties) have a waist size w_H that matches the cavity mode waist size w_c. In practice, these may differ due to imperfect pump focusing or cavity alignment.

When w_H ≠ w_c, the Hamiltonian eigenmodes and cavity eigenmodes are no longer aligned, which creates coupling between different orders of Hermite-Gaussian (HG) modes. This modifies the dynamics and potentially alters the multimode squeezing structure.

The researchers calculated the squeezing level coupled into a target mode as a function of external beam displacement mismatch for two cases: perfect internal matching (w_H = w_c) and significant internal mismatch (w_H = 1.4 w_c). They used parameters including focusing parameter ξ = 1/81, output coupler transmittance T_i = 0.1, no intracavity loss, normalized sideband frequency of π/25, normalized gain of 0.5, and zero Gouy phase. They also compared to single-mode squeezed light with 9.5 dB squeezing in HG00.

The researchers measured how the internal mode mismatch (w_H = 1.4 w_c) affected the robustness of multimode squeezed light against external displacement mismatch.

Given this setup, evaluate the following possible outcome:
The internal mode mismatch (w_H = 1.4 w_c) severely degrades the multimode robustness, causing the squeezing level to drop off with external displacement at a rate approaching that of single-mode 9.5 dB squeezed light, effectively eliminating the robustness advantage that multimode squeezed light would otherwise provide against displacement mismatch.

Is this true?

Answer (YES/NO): NO